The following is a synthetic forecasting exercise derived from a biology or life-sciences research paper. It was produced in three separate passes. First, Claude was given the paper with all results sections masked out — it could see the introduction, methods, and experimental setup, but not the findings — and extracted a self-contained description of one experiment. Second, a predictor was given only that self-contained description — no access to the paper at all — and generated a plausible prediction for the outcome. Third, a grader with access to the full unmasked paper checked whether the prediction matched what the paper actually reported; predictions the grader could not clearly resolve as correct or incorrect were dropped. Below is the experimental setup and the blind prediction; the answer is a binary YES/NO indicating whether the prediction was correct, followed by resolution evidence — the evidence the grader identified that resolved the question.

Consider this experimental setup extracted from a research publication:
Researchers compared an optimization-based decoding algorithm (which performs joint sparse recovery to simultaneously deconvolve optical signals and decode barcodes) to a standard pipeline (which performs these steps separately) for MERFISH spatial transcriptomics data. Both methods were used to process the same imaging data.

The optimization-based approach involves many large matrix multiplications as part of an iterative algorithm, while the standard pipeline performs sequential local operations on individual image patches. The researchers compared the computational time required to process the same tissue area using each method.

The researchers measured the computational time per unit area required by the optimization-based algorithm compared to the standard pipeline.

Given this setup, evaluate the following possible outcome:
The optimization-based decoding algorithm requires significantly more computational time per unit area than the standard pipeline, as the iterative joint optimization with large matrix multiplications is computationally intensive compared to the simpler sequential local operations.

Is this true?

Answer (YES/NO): YES